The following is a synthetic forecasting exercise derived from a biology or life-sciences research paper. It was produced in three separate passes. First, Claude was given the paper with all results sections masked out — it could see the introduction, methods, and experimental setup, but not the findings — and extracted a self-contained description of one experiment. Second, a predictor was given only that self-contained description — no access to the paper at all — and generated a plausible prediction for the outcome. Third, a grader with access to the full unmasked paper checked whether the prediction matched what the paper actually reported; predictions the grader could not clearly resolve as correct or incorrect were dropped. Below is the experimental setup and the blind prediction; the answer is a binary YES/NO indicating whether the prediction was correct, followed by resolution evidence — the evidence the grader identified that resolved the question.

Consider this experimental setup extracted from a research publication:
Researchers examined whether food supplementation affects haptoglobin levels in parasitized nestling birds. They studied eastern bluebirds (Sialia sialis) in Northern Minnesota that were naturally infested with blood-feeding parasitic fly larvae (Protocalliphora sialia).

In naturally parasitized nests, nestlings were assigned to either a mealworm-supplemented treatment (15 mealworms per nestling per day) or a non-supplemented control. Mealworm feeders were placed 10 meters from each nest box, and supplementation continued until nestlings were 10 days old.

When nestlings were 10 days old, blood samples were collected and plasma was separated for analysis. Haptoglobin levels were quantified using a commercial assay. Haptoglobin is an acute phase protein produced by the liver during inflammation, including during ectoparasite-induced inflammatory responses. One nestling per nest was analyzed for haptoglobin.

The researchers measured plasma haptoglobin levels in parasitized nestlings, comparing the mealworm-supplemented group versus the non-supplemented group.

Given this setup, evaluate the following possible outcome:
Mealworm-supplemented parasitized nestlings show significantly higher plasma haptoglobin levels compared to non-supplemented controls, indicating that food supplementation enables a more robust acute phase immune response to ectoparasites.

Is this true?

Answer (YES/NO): NO